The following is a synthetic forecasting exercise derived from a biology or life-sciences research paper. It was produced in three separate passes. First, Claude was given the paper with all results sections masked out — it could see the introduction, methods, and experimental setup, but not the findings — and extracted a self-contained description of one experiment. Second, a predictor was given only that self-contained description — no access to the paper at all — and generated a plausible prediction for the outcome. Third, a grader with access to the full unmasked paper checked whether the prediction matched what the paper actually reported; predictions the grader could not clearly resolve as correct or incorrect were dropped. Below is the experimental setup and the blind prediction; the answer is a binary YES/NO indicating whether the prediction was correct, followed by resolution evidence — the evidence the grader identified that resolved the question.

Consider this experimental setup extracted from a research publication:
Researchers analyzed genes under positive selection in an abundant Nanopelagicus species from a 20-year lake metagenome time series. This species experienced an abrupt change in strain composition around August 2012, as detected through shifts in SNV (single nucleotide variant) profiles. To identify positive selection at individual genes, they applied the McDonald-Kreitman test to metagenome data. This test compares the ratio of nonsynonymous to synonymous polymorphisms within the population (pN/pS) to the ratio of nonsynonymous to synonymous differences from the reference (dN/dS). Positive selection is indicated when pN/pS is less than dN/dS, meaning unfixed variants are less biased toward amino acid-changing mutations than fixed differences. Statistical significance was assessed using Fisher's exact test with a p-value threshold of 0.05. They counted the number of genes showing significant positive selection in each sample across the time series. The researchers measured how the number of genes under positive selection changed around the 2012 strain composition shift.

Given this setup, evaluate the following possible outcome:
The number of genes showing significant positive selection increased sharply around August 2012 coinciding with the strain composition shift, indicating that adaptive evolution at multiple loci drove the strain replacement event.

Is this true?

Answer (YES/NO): NO